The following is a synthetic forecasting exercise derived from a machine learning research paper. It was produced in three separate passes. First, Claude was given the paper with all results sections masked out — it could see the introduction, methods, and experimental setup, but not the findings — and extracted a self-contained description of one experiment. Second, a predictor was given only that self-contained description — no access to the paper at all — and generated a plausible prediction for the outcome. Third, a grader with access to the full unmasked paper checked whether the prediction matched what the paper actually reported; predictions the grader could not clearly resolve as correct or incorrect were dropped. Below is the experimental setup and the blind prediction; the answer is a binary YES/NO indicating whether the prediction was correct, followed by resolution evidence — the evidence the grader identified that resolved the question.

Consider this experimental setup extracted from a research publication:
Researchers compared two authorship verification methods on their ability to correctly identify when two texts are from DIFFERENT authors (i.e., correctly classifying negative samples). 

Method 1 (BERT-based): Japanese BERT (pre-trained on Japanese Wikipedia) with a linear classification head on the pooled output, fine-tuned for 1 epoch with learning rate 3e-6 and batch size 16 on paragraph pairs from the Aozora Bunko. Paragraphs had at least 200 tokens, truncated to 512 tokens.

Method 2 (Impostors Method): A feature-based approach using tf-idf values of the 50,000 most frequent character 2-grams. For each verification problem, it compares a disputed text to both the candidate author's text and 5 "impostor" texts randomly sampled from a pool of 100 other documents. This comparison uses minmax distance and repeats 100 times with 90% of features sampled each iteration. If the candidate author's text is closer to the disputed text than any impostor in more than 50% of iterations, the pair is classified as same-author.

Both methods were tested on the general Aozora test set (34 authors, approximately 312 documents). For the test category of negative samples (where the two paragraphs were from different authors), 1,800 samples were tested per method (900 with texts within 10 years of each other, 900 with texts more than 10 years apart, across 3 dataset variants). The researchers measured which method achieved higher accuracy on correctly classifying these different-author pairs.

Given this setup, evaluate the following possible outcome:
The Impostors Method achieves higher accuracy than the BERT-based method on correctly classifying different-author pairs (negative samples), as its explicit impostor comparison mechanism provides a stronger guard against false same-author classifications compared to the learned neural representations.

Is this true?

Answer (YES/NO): NO